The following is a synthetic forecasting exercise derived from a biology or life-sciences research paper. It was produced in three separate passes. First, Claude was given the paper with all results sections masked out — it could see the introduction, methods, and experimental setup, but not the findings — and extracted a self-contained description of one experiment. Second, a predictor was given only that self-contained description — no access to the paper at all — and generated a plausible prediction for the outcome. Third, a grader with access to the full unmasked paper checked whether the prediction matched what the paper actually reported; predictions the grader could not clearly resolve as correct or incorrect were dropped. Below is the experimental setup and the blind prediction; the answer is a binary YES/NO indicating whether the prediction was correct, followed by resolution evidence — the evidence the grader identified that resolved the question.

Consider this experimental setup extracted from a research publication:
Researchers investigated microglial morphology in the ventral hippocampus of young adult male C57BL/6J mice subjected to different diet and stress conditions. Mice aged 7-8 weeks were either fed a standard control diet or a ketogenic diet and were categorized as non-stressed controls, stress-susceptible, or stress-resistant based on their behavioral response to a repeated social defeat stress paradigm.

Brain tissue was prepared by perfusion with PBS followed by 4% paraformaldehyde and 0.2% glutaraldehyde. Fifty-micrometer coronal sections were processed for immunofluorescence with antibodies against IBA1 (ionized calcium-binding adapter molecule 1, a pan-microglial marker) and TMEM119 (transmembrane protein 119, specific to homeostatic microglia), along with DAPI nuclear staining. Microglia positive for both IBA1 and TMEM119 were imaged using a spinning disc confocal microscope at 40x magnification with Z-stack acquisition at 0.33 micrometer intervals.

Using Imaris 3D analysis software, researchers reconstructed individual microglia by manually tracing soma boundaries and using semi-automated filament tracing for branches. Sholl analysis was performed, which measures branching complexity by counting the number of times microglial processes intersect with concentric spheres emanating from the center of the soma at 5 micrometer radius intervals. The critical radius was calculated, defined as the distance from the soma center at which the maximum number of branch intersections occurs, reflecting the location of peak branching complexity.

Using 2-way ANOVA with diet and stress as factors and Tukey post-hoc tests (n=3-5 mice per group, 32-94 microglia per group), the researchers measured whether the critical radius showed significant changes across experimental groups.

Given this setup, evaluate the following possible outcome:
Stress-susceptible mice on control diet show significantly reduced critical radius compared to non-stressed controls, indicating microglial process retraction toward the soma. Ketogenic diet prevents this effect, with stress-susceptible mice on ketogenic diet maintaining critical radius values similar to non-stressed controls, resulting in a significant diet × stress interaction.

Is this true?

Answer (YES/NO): NO